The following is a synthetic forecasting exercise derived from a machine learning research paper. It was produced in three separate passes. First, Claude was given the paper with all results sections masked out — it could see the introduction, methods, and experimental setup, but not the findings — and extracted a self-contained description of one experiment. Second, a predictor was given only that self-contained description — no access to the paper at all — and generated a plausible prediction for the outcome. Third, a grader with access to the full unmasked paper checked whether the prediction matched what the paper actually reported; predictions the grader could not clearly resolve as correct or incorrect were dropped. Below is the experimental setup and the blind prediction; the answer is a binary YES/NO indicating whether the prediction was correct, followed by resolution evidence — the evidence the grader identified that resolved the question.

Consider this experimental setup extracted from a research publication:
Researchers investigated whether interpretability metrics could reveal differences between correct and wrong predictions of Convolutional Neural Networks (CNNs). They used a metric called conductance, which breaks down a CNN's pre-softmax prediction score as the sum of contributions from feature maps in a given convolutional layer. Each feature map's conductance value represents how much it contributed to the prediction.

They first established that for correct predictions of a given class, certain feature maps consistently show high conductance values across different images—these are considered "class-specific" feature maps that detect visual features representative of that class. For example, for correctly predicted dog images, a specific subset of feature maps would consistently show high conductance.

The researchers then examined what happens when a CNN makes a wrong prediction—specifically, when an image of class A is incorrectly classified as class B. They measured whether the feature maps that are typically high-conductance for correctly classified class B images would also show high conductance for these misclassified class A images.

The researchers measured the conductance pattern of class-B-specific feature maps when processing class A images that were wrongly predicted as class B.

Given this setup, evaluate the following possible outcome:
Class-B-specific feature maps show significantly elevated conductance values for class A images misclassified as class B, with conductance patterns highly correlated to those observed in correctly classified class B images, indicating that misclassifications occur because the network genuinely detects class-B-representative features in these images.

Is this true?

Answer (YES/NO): NO